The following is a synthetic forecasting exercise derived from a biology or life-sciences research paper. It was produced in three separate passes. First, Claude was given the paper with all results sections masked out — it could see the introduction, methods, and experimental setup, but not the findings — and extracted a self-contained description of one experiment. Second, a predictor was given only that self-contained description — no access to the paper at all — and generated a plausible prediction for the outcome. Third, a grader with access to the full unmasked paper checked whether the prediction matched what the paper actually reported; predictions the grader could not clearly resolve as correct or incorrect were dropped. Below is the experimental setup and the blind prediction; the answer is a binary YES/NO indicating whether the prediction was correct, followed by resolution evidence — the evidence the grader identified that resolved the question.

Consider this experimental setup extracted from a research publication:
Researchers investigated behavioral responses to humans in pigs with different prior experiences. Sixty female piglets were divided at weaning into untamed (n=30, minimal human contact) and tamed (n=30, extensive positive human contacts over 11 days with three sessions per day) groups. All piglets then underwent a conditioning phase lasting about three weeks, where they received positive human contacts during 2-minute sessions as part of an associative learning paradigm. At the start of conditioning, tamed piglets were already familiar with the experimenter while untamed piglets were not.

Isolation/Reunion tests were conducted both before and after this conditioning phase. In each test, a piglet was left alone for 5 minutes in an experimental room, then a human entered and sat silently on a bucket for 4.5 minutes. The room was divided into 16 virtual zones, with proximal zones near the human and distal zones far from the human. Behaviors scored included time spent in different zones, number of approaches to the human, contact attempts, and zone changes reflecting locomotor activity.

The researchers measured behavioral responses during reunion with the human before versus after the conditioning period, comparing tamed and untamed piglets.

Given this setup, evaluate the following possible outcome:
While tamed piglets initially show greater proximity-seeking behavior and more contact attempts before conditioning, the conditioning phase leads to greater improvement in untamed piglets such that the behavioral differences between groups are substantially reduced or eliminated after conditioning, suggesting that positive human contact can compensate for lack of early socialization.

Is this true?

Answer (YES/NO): YES